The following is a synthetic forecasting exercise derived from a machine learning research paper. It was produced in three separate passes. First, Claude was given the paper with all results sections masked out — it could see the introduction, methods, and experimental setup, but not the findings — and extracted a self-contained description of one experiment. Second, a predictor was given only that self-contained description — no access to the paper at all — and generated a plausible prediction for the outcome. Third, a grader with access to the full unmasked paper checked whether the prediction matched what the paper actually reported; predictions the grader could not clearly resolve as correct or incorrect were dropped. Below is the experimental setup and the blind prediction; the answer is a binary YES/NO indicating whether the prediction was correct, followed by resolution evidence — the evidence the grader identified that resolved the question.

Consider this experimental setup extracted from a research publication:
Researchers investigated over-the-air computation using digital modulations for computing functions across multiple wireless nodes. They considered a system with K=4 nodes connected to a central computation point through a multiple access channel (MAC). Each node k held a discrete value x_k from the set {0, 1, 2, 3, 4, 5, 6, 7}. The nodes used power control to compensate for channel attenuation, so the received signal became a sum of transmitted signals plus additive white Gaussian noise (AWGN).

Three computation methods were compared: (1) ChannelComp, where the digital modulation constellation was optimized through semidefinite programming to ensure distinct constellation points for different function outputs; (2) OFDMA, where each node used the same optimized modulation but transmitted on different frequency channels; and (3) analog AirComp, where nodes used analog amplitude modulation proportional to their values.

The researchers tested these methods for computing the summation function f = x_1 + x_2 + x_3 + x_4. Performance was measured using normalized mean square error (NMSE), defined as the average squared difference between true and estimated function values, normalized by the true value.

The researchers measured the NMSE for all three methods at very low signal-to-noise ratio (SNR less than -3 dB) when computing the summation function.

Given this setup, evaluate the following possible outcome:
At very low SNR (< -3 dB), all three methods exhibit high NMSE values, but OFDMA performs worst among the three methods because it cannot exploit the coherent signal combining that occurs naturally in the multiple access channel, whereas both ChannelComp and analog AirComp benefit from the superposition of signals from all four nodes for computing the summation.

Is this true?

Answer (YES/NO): NO